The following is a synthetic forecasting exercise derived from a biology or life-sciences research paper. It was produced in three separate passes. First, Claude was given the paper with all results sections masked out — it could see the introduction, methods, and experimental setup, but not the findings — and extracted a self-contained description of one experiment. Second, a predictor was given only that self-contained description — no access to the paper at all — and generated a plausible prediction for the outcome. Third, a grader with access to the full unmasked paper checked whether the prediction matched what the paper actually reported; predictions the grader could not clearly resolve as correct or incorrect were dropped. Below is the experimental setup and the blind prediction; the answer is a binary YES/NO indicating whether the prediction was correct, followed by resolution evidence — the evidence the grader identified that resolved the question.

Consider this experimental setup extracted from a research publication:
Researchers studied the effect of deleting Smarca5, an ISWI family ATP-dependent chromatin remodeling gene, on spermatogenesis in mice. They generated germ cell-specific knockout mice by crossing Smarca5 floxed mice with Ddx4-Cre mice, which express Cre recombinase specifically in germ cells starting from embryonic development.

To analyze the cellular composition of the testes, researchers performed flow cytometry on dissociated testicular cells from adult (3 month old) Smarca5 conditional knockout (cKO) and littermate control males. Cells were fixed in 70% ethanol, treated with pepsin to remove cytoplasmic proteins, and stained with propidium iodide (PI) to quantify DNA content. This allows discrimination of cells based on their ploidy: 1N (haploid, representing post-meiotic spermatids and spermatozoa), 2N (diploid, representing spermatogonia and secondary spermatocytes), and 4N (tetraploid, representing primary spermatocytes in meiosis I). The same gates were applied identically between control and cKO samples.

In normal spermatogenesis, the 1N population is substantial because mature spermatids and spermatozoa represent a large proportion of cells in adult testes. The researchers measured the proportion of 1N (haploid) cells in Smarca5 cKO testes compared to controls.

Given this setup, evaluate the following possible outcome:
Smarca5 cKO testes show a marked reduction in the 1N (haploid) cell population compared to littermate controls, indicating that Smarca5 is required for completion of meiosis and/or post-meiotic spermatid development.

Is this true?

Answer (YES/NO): YES